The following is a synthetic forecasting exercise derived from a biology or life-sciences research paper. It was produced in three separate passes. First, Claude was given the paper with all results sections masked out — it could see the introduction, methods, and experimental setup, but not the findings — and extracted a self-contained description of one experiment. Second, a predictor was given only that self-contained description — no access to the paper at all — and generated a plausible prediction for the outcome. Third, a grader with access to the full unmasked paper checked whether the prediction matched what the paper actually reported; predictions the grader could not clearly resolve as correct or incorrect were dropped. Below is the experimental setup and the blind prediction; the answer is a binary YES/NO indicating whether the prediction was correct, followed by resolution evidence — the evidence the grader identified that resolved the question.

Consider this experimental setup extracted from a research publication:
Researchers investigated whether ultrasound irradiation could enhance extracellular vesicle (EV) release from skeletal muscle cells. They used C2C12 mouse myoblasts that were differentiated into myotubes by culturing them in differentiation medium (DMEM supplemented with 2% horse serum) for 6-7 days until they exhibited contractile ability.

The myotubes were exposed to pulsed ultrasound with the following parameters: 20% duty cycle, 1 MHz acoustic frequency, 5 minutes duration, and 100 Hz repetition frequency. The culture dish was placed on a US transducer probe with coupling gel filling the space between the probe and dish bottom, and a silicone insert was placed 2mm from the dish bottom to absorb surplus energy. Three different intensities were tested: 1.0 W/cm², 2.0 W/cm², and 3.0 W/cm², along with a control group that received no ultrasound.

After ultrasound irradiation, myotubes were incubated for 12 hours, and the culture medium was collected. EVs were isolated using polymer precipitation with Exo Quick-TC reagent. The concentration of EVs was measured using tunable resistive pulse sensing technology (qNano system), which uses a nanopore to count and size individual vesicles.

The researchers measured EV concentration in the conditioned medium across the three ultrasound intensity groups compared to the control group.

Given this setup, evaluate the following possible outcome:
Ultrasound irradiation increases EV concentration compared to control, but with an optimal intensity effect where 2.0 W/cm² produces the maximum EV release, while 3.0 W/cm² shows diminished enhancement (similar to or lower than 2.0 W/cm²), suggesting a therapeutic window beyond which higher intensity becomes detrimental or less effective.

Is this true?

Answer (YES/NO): NO